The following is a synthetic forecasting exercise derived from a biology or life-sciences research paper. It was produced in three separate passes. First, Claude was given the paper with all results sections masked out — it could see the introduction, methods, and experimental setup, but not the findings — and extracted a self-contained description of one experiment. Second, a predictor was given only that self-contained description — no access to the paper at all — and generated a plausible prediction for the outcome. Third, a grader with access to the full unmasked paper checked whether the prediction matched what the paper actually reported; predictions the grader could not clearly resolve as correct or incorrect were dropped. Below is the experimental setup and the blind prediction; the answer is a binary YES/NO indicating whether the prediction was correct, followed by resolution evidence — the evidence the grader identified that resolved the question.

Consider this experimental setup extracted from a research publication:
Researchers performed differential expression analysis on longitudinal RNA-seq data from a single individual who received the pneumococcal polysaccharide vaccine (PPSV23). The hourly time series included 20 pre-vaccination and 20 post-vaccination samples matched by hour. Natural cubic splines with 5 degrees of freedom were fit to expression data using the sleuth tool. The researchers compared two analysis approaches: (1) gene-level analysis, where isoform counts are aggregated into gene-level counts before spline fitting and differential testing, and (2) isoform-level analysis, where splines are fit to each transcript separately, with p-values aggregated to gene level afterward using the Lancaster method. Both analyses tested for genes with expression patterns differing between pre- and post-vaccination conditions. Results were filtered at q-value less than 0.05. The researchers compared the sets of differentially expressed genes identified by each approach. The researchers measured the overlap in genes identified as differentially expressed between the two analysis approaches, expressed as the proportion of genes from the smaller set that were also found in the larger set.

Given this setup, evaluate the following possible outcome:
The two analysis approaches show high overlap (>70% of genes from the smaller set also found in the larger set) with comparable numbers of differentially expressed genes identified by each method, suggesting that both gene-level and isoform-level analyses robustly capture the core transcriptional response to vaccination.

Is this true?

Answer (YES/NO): NO